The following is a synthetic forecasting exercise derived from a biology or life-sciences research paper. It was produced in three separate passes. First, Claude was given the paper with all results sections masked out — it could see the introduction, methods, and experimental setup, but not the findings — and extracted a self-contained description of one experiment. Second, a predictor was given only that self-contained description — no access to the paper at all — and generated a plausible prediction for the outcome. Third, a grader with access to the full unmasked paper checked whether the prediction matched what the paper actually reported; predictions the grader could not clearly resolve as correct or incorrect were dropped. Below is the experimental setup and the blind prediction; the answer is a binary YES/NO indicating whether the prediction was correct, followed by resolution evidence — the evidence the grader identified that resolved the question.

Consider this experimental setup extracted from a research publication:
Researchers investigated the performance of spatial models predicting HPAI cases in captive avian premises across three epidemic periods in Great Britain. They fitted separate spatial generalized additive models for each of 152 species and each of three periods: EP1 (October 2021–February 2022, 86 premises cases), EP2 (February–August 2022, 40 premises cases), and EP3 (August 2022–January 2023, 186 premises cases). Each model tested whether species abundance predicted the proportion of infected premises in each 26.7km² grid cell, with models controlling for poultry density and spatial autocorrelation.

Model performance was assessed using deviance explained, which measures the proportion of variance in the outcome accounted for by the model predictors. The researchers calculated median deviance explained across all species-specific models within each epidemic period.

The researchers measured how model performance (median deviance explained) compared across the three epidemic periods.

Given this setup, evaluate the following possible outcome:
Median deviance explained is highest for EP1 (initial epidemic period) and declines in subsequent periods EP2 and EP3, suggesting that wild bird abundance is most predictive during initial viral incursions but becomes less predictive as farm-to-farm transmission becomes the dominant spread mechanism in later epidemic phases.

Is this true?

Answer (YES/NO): NO